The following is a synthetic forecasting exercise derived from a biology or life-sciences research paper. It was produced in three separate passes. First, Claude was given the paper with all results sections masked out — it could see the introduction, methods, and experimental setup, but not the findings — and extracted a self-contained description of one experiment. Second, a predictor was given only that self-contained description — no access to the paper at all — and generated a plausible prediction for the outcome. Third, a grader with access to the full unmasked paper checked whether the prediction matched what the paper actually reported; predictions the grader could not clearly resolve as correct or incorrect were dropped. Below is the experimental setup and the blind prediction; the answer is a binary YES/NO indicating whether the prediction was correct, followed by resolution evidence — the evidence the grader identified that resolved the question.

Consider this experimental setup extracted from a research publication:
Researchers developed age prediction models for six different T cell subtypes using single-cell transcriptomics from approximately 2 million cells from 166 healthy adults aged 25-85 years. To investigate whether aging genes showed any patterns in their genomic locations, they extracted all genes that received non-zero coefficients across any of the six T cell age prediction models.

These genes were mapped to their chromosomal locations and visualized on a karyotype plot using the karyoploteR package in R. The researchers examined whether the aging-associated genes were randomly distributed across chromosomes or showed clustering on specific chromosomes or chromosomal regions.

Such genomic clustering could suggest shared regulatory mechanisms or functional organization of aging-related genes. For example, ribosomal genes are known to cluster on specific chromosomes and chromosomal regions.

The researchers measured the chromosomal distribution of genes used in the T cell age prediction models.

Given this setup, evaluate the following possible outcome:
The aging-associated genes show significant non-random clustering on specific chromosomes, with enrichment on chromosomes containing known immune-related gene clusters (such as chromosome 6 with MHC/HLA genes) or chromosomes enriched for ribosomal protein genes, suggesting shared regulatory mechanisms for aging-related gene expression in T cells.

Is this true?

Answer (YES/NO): NO